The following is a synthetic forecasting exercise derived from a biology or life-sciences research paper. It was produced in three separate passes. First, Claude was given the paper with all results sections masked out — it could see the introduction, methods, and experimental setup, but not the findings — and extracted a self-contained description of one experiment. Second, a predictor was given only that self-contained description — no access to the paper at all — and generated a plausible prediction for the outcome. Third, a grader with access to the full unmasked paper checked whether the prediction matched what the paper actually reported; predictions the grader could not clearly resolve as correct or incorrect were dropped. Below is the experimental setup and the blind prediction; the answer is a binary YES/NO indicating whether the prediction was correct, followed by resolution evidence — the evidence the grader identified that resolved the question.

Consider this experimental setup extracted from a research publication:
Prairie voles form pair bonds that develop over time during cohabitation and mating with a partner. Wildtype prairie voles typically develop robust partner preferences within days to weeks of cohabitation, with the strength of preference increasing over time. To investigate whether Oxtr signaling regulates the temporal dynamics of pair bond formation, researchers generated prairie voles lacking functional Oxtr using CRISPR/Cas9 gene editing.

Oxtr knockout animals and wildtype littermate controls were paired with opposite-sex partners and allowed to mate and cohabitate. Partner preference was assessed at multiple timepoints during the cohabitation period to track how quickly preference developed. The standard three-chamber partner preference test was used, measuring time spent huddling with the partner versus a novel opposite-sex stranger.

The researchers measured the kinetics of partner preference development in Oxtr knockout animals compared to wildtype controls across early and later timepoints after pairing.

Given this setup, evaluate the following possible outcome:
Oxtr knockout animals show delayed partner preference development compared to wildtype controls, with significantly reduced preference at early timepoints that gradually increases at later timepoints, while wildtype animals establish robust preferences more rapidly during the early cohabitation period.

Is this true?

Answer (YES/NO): YES